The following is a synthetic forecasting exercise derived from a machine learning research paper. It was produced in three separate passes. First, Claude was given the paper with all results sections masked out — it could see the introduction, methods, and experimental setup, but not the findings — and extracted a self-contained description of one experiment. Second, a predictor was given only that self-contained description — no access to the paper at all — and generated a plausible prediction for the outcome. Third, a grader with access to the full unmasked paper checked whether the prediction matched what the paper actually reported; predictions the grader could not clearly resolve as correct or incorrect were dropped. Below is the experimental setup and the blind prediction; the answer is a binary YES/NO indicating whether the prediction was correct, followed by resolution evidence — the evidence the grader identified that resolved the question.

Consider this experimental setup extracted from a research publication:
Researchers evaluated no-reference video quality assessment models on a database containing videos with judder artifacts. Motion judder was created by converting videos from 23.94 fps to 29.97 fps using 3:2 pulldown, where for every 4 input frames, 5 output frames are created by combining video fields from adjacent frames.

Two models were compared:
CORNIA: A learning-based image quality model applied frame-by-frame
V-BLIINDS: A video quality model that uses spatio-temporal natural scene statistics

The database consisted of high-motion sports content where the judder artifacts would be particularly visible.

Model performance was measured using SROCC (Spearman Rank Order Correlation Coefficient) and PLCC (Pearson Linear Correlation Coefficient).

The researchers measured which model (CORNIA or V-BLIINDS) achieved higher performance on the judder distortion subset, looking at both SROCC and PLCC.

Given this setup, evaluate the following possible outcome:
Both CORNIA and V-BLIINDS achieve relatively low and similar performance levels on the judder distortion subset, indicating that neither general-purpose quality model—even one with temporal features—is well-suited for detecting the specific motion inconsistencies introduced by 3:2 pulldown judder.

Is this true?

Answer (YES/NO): NO